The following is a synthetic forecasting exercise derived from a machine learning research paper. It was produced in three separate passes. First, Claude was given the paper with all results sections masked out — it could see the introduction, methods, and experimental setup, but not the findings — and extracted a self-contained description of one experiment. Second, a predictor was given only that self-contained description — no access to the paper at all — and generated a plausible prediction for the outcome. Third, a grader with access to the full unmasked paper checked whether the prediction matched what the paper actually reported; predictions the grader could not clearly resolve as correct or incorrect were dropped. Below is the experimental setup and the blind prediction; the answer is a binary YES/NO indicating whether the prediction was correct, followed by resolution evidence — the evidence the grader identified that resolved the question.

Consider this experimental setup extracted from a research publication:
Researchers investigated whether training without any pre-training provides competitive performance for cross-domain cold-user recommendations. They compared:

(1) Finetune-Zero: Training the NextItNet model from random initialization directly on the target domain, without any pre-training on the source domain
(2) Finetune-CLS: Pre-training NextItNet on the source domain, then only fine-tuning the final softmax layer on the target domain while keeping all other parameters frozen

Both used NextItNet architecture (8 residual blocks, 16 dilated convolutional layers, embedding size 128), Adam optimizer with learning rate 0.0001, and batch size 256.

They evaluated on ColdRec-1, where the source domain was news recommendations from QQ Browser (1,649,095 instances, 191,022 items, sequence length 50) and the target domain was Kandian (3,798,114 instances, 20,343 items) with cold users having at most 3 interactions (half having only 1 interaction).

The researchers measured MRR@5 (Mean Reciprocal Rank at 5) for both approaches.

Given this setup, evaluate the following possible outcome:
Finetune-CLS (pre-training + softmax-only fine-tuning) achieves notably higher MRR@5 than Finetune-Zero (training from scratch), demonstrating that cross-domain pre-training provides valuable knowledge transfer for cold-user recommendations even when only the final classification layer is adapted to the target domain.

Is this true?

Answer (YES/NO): NO